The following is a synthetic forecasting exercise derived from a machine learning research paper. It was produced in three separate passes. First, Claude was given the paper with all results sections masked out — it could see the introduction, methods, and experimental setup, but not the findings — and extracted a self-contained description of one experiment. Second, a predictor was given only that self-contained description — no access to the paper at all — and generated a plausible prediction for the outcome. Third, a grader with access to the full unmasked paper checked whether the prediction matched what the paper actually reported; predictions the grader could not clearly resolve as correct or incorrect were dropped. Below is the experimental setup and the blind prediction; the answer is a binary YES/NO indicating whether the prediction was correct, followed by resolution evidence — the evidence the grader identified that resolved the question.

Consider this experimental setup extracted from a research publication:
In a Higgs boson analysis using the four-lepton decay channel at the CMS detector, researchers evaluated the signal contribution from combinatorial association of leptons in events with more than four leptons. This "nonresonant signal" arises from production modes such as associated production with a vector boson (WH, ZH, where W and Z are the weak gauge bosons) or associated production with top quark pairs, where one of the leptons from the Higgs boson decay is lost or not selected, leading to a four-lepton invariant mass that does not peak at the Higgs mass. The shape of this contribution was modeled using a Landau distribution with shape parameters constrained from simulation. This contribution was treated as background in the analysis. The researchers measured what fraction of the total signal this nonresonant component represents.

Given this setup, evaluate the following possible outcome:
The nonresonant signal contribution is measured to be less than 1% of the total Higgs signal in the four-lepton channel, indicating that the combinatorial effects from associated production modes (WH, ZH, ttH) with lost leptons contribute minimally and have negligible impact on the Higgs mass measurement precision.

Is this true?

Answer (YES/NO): NO